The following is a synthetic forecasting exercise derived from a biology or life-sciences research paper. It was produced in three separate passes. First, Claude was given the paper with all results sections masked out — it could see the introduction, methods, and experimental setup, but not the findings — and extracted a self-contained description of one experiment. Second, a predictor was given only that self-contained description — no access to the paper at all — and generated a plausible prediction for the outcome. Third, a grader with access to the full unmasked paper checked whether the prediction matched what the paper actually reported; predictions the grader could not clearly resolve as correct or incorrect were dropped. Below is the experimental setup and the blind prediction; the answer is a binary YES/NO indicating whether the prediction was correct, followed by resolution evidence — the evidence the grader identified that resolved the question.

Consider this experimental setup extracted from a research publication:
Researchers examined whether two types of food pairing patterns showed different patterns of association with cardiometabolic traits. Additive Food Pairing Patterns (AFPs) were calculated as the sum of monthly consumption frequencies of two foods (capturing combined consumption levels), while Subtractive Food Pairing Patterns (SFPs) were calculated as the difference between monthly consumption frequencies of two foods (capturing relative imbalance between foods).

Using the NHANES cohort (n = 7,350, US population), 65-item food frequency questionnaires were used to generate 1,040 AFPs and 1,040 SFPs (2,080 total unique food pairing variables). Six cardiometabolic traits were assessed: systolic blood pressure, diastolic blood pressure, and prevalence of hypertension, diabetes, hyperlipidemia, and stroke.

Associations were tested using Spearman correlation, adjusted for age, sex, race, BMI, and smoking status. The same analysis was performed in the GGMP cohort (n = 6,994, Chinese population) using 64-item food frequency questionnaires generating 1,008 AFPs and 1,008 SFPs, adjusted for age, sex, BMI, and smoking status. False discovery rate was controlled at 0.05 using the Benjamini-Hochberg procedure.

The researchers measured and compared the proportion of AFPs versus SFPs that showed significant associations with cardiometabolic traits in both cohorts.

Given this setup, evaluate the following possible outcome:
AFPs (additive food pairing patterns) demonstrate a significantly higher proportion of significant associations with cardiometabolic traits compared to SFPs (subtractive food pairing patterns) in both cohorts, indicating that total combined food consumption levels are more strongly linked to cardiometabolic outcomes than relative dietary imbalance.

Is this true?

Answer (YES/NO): NO